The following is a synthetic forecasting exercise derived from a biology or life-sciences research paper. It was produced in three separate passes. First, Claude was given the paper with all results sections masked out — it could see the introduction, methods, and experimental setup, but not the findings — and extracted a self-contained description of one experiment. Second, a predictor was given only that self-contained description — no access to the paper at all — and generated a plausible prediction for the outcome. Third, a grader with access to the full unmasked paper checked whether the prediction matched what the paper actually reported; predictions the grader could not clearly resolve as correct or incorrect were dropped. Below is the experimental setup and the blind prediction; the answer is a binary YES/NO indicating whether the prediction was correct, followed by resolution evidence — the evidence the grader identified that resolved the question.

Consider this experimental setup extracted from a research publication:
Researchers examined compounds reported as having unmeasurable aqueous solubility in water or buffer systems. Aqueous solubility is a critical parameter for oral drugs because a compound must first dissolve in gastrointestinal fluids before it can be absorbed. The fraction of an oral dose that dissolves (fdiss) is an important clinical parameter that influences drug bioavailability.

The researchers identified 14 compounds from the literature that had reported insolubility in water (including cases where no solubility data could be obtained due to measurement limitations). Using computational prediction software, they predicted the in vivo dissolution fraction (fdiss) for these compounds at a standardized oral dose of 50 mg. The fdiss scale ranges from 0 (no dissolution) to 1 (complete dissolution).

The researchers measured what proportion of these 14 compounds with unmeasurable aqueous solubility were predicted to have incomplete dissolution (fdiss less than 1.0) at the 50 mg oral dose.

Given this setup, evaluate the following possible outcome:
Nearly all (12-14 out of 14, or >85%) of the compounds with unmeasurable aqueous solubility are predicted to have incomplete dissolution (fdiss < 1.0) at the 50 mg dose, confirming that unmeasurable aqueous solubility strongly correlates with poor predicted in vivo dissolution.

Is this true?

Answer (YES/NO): YES